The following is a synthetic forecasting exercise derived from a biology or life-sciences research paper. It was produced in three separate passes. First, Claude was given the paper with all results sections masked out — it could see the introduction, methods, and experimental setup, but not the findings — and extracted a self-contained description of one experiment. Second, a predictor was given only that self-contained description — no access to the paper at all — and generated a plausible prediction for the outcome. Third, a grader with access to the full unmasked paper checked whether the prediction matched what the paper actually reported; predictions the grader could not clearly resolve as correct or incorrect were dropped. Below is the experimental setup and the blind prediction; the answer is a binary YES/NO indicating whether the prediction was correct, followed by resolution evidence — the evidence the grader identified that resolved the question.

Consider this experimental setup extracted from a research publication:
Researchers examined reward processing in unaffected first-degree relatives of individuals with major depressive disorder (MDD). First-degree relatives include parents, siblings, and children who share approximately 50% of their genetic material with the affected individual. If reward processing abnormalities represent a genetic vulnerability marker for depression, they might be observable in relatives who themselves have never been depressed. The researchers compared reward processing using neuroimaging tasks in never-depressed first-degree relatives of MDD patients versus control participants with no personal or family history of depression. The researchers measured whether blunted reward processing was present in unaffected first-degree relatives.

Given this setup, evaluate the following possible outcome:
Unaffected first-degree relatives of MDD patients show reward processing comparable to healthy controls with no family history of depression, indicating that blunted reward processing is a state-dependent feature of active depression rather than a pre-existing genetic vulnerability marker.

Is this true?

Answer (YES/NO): NO